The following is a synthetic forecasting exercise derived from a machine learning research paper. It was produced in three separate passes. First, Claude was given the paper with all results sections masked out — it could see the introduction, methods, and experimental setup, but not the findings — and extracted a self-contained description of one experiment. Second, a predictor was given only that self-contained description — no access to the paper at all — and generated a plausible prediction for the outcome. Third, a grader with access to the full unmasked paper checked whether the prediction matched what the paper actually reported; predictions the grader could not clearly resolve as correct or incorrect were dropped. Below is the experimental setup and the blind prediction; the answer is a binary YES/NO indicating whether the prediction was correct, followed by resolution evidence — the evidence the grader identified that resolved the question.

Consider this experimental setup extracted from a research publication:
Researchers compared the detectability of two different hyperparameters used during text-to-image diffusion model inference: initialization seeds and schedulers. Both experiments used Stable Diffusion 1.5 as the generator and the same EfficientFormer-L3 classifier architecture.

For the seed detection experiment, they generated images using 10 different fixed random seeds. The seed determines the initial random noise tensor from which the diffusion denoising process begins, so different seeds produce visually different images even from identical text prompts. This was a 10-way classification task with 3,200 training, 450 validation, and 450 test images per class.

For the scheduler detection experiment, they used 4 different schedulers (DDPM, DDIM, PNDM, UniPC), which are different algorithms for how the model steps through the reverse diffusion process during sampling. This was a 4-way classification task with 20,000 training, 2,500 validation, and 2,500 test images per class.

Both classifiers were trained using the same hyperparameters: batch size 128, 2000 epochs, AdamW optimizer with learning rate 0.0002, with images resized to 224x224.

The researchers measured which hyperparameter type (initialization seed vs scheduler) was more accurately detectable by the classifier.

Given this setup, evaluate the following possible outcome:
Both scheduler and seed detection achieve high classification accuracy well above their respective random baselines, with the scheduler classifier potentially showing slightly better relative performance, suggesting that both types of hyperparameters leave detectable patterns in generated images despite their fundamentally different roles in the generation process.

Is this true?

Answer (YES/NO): NO